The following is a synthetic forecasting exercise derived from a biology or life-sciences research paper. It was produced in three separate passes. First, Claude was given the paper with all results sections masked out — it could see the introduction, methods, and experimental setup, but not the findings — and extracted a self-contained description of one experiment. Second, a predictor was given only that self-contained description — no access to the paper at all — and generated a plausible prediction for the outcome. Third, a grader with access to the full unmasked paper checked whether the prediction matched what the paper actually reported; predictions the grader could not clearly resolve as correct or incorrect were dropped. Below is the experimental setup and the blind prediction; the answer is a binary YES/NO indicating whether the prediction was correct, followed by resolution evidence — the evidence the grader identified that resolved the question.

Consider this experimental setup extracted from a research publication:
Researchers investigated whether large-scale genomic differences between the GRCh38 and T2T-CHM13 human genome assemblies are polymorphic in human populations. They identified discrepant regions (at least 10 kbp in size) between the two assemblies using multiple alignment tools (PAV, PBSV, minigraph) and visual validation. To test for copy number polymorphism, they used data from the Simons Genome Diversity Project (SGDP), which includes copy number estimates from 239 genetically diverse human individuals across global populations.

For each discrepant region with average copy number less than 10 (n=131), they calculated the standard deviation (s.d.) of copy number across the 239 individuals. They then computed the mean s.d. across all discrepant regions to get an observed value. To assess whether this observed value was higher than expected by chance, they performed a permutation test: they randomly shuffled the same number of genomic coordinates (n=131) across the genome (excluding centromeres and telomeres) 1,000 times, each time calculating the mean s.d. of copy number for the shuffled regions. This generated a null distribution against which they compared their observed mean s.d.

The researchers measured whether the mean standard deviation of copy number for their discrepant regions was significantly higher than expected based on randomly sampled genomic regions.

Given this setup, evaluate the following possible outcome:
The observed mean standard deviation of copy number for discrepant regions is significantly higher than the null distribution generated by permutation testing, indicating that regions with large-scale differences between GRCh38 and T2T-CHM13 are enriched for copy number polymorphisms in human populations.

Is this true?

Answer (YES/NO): YES